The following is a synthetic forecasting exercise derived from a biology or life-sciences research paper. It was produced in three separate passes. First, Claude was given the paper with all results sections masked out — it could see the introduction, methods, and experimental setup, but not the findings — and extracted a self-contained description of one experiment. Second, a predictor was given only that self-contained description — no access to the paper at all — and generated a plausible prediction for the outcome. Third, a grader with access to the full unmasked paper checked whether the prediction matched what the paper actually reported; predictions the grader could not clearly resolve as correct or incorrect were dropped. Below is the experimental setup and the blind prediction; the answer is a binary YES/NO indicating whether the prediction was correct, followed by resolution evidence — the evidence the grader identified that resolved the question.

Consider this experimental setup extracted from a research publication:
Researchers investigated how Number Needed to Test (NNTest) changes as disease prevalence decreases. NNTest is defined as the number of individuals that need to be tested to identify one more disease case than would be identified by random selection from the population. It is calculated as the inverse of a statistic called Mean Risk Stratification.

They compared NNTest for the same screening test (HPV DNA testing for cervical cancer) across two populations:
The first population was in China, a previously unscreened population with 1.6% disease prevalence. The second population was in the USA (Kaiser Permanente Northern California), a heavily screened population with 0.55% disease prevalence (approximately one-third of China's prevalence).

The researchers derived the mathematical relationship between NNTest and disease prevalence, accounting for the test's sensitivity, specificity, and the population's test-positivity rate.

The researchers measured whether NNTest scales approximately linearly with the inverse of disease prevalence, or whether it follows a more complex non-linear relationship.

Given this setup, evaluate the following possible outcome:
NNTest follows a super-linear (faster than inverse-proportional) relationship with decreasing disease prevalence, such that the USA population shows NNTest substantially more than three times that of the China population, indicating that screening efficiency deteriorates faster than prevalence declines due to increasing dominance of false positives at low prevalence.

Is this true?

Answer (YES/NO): NO